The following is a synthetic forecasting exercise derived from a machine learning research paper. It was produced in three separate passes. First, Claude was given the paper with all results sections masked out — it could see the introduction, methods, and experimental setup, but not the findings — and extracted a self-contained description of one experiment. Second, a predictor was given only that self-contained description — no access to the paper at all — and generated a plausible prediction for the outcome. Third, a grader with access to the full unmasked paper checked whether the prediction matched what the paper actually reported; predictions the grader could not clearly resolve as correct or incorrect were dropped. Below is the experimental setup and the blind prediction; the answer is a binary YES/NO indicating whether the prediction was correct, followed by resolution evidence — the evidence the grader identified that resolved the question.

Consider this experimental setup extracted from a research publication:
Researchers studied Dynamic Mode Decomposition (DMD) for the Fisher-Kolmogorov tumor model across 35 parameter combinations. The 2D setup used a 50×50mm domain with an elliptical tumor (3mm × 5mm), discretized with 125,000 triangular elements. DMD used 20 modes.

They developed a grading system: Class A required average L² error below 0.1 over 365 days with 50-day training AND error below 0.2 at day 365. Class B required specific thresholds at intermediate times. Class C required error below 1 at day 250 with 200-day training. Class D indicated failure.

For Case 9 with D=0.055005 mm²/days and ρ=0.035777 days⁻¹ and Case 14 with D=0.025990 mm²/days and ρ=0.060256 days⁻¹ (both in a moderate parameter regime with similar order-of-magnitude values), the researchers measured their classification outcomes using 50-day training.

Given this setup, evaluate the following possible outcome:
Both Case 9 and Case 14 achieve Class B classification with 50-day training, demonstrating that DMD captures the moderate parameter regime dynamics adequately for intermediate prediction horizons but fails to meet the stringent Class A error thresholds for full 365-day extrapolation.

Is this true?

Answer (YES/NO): NO